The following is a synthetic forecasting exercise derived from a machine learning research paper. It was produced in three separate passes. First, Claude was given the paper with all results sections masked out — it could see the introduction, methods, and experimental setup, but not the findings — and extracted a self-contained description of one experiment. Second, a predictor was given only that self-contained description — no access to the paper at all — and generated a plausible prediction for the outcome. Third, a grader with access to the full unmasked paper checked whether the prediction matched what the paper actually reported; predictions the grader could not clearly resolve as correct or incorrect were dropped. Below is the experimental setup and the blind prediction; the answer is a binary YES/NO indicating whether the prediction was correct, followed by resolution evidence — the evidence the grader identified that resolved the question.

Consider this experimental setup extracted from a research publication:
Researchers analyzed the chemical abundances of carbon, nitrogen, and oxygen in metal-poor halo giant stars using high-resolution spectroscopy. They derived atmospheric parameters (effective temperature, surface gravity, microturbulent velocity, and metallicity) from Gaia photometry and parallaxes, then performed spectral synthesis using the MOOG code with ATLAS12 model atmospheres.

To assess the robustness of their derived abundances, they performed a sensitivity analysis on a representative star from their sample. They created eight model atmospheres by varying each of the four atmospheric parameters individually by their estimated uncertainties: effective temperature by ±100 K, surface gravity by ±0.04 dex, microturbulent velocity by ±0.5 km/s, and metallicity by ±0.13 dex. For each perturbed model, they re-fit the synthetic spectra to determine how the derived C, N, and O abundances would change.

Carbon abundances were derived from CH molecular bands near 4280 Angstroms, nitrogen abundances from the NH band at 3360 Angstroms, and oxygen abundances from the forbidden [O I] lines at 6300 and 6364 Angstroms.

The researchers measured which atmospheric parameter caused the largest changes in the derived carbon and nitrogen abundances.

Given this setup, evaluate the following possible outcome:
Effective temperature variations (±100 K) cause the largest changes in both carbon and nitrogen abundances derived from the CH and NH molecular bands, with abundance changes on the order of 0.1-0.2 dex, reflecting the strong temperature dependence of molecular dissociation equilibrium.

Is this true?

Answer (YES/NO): YES